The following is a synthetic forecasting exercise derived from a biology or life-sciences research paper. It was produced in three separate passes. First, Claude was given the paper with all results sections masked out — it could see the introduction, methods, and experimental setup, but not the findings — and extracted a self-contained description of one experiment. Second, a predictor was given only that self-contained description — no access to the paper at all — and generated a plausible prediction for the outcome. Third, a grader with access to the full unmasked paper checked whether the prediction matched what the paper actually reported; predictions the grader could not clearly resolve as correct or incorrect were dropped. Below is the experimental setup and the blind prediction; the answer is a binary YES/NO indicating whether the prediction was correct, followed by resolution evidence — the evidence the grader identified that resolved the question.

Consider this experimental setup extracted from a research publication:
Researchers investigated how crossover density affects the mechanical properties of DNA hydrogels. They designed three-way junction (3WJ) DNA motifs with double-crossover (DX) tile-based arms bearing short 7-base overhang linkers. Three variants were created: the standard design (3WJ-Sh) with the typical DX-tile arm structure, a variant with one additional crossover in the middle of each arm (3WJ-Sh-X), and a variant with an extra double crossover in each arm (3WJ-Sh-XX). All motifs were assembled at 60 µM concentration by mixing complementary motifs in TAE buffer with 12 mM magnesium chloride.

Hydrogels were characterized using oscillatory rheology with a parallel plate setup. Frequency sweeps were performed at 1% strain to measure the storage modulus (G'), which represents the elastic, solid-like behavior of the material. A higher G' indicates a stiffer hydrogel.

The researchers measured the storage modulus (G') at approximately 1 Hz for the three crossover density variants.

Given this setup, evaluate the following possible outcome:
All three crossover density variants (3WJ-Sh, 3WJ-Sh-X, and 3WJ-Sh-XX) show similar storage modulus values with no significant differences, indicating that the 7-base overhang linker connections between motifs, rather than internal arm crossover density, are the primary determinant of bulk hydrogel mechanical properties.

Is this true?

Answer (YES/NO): NO